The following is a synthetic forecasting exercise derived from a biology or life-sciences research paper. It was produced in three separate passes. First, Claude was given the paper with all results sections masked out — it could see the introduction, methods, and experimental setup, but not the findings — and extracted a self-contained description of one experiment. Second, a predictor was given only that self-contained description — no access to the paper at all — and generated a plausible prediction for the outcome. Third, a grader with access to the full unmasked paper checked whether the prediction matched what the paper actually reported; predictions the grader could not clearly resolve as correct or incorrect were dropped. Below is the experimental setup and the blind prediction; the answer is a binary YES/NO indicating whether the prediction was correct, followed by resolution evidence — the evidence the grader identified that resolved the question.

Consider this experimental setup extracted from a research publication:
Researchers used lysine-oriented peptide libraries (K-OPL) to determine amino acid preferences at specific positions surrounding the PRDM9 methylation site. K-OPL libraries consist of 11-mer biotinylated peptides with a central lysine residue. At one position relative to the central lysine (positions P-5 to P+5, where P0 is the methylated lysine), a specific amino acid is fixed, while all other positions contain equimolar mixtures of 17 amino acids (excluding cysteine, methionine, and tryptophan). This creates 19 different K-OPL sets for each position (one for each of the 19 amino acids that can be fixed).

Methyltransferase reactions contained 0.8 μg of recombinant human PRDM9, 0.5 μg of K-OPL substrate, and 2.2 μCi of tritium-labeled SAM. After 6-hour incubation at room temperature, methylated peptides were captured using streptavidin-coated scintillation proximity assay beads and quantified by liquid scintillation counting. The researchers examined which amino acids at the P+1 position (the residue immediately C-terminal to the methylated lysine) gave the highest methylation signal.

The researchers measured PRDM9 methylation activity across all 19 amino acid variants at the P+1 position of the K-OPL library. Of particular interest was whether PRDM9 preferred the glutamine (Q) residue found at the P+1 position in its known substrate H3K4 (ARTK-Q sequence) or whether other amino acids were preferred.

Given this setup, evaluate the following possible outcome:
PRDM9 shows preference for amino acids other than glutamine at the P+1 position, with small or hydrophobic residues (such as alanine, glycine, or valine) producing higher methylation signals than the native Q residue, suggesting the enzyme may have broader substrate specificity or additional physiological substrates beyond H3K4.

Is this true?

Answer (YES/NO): NO